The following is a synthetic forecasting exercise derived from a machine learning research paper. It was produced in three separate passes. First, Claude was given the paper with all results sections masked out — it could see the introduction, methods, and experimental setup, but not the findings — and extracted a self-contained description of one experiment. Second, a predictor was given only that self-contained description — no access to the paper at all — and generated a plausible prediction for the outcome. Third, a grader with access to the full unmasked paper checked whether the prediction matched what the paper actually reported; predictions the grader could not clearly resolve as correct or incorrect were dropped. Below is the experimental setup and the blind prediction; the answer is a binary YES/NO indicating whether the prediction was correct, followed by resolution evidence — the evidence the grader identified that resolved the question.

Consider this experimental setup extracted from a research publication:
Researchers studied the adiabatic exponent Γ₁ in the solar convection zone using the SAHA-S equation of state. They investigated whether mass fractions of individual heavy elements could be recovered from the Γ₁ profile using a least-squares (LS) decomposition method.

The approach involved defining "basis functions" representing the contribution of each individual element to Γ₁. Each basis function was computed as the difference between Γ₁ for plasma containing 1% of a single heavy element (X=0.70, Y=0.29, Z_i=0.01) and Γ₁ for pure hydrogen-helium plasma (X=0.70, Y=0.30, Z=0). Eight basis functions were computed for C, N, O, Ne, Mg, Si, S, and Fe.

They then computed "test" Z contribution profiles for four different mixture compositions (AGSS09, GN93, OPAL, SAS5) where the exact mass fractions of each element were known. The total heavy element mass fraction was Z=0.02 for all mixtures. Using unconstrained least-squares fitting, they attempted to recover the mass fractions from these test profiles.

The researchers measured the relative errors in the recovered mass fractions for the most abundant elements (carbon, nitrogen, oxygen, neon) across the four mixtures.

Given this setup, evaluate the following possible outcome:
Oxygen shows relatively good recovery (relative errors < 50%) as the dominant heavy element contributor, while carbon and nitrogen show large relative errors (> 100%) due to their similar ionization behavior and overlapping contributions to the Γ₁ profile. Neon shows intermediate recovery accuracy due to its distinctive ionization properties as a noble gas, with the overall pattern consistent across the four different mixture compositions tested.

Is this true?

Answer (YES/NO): NO